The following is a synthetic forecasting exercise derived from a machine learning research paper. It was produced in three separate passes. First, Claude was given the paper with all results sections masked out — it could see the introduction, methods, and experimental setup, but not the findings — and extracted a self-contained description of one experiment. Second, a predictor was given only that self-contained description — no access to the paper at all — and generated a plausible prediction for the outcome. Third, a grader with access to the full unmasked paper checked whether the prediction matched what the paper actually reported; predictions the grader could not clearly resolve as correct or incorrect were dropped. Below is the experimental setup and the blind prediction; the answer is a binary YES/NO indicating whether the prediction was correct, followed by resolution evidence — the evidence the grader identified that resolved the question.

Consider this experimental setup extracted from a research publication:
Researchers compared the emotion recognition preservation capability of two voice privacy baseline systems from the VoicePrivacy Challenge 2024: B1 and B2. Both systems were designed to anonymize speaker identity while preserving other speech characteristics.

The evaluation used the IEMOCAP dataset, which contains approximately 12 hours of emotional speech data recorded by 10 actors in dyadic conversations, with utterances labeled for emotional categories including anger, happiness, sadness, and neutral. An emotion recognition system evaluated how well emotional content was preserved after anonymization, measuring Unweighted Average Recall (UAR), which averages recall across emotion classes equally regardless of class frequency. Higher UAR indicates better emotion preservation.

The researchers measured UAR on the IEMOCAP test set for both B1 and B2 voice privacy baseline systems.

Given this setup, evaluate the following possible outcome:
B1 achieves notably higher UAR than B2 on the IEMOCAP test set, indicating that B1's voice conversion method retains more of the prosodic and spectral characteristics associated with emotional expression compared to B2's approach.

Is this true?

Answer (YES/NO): NO